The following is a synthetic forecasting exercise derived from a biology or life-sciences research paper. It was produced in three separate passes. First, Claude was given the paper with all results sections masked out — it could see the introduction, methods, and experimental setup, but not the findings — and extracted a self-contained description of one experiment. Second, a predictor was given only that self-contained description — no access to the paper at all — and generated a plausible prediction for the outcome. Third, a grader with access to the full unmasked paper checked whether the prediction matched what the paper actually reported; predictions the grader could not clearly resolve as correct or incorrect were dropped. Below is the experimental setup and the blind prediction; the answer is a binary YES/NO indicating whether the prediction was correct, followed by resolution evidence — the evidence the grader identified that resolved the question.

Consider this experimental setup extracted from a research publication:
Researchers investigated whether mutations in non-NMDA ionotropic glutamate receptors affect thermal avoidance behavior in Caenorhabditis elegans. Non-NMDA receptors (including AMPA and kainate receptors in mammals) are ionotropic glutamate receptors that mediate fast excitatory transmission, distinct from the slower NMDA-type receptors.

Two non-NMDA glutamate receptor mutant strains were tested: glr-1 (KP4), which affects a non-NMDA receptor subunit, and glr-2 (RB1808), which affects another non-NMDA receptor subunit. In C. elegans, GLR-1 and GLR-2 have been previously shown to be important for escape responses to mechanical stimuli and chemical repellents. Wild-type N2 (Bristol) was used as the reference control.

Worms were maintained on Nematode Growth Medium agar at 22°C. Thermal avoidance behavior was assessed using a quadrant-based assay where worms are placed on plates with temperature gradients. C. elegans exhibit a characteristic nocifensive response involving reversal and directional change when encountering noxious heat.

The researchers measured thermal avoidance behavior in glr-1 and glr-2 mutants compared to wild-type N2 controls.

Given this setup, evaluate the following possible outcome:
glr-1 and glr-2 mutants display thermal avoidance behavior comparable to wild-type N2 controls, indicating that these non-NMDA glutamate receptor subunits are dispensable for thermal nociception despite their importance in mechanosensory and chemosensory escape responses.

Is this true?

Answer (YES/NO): YES